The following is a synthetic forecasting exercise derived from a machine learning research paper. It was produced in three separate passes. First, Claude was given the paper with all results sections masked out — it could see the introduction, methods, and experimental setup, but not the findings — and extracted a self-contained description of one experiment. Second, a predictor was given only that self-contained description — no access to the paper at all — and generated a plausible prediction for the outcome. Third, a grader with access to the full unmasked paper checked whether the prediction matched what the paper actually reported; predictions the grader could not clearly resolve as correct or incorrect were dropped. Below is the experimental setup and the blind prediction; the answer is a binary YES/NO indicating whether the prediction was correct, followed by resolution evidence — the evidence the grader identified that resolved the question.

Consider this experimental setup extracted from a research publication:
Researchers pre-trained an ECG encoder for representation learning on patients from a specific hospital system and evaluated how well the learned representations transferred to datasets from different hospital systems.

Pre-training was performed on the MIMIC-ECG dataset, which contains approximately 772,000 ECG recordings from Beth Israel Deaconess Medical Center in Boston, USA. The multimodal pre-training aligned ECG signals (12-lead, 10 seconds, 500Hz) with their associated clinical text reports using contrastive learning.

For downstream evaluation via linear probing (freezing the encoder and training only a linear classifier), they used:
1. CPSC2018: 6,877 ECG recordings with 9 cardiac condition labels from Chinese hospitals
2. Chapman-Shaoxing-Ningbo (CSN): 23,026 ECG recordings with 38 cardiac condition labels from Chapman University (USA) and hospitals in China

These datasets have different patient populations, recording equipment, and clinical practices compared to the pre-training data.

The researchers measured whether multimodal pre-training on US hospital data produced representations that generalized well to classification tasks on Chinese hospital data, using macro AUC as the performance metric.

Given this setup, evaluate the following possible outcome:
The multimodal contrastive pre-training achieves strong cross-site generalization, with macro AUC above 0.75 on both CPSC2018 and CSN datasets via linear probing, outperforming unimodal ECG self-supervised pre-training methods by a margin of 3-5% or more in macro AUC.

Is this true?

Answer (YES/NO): YES